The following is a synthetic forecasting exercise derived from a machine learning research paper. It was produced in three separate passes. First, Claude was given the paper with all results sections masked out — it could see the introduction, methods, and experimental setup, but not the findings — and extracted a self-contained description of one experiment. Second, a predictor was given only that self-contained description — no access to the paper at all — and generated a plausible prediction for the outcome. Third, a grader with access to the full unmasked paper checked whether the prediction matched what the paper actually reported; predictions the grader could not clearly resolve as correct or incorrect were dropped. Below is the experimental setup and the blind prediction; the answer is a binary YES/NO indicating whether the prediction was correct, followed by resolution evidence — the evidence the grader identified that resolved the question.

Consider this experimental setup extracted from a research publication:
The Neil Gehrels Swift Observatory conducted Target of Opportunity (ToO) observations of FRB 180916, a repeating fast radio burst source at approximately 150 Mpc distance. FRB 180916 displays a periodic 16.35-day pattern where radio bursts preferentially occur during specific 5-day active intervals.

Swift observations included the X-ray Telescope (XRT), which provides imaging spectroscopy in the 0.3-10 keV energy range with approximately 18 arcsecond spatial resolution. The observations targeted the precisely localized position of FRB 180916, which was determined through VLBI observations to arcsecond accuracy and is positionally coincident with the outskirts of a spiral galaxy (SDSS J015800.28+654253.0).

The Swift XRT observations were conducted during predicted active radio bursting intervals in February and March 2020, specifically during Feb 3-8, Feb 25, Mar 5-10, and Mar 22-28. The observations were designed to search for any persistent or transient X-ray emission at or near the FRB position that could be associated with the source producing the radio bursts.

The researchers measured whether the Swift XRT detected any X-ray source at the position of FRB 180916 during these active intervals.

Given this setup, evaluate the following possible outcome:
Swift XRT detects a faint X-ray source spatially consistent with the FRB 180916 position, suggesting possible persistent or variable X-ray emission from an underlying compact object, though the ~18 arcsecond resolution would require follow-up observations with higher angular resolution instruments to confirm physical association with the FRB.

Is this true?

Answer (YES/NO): NO